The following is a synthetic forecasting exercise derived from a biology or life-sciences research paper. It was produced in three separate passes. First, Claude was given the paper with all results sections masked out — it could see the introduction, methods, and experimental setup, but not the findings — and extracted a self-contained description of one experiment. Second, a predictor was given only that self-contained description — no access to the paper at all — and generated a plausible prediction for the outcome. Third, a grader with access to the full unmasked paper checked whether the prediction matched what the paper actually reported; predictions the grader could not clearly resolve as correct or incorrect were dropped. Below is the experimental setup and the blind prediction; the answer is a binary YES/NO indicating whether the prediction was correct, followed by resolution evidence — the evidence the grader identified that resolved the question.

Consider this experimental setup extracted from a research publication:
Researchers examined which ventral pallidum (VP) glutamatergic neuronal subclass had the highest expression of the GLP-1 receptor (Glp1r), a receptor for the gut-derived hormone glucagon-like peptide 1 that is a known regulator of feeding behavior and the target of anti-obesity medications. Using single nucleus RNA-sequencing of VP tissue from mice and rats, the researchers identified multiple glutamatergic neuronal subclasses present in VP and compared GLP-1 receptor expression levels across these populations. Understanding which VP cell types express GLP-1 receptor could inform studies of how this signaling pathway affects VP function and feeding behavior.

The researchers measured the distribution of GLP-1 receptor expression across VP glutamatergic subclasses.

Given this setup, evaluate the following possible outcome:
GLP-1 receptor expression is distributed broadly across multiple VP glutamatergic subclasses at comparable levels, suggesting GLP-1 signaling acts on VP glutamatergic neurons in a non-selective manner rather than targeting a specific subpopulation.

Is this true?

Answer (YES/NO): NO